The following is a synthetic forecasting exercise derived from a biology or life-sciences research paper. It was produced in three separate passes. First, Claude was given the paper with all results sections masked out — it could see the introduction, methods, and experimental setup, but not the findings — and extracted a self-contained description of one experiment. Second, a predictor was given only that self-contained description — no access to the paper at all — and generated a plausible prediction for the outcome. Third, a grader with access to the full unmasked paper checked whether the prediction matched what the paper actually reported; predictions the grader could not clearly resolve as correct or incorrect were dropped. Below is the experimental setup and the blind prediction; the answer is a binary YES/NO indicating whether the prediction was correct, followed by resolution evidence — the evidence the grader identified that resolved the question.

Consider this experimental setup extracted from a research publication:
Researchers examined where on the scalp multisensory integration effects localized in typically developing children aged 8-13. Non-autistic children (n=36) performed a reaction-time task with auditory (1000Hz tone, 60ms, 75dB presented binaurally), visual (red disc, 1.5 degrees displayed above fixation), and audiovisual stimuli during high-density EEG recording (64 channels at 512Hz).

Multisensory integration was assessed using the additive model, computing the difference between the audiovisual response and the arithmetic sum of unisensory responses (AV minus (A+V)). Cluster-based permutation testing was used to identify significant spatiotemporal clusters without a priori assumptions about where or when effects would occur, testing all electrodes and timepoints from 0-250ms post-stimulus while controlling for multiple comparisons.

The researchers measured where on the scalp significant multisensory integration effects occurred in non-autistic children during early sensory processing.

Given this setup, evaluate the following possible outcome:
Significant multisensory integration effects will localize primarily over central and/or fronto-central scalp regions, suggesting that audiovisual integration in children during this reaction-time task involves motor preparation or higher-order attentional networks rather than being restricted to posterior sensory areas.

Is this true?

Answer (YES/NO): NO